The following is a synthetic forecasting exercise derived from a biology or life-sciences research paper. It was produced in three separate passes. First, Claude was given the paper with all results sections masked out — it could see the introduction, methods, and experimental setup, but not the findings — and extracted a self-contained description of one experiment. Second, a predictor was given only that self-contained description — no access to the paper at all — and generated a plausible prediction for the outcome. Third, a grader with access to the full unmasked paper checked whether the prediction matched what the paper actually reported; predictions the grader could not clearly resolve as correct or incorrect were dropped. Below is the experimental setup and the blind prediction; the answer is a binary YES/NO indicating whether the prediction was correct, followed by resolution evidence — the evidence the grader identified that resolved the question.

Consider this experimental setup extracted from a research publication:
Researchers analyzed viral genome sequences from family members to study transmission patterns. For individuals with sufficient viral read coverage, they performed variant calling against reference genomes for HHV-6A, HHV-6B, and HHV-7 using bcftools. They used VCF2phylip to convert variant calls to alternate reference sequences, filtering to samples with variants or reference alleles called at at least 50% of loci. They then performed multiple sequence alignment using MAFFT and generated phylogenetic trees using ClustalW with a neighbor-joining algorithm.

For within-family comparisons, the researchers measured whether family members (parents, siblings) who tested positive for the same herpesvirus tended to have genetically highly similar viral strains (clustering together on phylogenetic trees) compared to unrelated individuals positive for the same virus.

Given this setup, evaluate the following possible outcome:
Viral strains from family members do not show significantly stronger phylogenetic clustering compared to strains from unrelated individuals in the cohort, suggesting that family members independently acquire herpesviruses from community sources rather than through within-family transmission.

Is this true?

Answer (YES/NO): NO